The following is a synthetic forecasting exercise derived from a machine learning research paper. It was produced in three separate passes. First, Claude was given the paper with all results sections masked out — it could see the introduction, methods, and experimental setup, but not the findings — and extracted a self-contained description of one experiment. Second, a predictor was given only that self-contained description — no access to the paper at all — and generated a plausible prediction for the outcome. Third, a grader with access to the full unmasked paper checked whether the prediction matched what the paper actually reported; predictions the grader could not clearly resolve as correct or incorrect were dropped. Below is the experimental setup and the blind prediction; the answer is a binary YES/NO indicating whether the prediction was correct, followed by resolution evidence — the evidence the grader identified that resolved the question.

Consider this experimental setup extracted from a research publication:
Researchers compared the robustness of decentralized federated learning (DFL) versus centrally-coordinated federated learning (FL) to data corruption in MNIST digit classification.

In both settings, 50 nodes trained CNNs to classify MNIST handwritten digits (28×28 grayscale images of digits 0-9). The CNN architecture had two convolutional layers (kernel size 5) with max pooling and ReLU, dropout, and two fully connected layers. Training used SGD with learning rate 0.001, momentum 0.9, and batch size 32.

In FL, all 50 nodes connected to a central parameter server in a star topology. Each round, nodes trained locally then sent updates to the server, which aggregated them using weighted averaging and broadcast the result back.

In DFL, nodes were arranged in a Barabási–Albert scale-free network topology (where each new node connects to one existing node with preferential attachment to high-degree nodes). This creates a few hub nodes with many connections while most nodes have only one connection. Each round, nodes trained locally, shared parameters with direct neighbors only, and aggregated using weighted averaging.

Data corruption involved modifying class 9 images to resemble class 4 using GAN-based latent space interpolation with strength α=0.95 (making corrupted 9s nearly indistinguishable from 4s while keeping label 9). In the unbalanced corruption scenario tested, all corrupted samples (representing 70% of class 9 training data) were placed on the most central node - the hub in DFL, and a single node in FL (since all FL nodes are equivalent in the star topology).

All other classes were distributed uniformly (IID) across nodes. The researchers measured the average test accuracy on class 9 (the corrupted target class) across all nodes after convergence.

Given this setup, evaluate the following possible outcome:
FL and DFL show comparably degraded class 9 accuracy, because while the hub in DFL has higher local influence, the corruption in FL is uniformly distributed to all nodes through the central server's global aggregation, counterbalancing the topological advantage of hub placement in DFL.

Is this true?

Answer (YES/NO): NO